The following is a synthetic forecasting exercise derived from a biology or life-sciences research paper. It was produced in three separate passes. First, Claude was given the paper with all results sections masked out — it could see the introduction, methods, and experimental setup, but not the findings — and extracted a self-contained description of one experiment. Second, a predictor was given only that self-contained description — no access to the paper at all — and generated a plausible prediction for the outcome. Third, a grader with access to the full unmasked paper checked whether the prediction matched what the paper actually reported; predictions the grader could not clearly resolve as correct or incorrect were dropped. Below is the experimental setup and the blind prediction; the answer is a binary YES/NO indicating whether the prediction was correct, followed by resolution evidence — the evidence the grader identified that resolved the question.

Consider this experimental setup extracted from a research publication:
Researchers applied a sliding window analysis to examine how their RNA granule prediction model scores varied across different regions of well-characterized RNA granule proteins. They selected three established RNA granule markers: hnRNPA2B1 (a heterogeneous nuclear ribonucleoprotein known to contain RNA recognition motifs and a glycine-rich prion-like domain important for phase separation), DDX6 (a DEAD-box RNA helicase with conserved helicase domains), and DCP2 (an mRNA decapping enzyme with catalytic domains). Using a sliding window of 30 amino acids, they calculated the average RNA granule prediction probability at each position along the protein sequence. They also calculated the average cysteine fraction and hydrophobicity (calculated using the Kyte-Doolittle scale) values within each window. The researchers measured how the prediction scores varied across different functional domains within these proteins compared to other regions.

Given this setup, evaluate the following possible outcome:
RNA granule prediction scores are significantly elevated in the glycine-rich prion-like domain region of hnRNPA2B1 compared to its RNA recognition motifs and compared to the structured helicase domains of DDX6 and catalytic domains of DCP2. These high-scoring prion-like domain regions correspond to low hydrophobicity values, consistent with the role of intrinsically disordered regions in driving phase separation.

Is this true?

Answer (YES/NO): NO